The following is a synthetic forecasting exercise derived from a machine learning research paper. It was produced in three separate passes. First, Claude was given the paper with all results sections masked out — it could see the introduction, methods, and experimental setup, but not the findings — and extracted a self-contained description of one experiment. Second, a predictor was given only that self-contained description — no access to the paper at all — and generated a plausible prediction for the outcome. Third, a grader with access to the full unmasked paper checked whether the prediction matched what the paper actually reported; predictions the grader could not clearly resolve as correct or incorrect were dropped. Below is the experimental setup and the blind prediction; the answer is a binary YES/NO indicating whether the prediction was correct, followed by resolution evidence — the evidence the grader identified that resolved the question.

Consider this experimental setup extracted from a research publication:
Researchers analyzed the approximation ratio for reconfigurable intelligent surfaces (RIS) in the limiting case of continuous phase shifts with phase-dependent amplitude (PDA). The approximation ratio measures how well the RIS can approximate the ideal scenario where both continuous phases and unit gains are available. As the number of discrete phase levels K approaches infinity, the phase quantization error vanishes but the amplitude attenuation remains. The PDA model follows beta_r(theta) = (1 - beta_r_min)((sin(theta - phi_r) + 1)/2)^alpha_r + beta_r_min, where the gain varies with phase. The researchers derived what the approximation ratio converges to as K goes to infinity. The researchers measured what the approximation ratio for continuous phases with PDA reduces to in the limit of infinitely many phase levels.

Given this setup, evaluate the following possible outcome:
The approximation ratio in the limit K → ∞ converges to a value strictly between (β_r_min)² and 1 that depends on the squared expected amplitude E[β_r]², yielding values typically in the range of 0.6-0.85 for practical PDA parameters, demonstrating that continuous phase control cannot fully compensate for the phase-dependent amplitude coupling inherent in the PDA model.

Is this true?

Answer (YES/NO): NO